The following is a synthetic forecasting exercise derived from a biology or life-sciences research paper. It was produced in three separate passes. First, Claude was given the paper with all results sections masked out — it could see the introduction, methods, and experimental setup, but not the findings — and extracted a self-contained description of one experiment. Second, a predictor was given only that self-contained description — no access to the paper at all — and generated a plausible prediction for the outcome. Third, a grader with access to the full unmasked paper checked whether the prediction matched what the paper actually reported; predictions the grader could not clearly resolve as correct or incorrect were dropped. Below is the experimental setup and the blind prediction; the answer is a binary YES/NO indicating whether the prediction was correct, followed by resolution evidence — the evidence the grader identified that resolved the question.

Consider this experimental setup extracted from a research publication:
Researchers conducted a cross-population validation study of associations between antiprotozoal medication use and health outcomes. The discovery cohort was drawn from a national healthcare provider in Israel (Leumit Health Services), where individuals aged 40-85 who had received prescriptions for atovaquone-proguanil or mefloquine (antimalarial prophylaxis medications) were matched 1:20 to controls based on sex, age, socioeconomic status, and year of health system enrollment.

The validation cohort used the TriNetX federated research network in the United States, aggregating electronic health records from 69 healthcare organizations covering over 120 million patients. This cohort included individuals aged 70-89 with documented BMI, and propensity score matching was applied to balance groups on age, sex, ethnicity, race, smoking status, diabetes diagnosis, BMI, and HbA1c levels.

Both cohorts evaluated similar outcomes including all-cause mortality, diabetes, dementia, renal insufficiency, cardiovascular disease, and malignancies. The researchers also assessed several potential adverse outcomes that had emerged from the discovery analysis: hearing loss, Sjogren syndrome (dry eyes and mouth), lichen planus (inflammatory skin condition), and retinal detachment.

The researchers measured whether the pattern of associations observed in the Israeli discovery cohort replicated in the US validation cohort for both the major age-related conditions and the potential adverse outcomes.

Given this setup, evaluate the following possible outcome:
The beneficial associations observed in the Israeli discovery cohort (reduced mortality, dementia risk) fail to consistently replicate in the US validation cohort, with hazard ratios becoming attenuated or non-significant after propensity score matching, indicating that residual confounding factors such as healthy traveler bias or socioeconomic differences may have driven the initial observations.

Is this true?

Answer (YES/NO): NO